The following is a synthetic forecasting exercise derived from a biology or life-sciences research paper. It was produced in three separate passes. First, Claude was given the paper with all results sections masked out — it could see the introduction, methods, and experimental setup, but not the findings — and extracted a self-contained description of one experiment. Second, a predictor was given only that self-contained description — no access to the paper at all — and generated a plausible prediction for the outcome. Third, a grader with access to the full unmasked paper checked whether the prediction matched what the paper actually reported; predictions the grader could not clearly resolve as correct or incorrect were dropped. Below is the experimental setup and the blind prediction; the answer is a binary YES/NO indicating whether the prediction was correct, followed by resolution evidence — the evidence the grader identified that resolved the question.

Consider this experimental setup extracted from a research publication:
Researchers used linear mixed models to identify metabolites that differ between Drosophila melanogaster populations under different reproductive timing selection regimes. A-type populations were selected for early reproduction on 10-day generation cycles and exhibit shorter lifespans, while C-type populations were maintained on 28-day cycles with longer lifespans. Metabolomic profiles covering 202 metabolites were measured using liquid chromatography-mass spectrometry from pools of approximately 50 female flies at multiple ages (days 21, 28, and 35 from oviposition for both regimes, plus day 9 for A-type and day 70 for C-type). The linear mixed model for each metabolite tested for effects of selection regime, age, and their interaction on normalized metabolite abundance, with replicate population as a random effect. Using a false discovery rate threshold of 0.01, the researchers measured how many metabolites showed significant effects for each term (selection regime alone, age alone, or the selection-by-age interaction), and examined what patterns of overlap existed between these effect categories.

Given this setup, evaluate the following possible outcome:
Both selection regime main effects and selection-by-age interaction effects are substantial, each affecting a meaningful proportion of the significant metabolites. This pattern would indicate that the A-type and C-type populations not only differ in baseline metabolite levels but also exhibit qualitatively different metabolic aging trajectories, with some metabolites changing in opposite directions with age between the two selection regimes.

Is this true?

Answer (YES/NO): NO